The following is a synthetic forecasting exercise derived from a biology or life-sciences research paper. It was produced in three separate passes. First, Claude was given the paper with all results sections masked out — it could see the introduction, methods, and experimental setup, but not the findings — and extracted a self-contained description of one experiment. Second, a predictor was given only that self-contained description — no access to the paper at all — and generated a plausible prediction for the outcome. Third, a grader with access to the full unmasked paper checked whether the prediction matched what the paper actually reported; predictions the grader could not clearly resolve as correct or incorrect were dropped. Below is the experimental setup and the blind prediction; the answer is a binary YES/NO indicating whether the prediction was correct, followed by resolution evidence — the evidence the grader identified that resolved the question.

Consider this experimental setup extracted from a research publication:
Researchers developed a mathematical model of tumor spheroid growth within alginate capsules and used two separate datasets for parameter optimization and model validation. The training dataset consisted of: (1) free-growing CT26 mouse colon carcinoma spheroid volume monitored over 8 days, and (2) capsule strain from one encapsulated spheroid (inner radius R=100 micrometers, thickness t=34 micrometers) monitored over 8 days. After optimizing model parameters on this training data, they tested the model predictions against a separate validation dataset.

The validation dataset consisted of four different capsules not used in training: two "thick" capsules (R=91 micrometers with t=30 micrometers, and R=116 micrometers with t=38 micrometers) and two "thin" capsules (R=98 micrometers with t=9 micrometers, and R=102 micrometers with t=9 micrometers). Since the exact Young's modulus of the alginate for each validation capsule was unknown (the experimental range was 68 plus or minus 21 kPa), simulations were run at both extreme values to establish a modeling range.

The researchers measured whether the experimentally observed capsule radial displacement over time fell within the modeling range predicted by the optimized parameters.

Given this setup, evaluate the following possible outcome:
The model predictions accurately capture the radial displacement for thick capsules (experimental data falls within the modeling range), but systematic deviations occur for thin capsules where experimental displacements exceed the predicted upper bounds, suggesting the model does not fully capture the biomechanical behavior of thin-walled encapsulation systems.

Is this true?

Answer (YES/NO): NO